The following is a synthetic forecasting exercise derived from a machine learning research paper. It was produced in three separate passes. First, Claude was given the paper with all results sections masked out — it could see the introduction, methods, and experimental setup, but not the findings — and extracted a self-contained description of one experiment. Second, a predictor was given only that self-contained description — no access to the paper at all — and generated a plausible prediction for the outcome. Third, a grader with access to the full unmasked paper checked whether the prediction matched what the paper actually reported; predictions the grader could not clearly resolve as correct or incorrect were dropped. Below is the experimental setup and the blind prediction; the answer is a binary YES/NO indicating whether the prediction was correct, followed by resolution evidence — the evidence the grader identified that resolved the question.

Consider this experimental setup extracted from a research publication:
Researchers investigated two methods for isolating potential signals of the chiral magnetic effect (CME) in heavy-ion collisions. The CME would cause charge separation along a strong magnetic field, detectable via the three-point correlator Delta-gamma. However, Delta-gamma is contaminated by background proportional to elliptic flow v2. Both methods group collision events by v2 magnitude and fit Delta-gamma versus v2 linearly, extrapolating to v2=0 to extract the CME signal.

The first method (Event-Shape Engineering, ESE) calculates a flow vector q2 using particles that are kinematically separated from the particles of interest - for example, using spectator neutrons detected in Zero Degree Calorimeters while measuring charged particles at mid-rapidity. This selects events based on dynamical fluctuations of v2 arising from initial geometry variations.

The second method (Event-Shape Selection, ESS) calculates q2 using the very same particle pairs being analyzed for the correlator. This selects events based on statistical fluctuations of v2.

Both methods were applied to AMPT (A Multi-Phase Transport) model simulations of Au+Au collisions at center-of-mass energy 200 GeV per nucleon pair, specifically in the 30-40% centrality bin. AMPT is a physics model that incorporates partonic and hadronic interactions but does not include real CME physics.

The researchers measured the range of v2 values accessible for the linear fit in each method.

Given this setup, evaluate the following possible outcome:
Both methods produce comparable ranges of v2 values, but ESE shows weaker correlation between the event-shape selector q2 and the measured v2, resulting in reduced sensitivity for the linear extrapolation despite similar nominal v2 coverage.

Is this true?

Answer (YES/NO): NO